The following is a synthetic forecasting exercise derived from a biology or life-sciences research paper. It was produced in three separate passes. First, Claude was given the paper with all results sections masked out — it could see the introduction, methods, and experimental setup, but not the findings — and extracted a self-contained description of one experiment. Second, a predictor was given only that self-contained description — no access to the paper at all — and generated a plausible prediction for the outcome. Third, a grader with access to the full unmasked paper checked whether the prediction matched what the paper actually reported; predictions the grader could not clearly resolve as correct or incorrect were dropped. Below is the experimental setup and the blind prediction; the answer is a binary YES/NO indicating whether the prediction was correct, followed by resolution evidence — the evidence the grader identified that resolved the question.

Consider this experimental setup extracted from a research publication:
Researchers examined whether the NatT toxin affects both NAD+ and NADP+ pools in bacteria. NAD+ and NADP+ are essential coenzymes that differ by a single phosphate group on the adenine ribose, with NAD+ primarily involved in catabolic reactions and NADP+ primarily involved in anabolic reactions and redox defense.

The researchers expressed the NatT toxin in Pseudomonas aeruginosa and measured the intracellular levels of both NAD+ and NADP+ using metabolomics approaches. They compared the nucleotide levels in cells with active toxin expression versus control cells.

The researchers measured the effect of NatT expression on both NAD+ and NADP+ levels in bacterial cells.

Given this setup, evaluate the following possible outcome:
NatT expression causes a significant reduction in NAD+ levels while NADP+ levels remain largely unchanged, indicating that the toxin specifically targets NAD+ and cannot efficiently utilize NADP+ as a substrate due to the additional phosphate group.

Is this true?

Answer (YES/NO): NO